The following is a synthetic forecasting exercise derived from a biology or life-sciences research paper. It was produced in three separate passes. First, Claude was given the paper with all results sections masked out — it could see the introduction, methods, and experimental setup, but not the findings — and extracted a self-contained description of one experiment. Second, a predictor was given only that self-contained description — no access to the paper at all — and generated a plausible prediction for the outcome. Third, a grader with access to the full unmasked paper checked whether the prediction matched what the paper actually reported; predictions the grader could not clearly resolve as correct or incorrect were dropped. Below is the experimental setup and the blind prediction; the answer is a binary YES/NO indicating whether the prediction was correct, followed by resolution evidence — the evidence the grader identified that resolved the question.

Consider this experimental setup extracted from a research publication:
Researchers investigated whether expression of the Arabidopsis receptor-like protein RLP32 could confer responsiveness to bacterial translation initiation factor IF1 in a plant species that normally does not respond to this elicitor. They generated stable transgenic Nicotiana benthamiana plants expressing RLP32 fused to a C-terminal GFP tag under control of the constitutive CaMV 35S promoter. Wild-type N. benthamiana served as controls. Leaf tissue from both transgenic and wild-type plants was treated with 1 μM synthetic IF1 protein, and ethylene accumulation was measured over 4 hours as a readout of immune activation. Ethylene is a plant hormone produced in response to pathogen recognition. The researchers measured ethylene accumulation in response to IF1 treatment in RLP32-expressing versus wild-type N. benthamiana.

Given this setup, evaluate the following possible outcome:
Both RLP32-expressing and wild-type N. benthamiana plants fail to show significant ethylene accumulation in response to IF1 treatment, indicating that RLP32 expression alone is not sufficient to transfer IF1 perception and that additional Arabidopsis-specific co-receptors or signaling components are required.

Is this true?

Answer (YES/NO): NO